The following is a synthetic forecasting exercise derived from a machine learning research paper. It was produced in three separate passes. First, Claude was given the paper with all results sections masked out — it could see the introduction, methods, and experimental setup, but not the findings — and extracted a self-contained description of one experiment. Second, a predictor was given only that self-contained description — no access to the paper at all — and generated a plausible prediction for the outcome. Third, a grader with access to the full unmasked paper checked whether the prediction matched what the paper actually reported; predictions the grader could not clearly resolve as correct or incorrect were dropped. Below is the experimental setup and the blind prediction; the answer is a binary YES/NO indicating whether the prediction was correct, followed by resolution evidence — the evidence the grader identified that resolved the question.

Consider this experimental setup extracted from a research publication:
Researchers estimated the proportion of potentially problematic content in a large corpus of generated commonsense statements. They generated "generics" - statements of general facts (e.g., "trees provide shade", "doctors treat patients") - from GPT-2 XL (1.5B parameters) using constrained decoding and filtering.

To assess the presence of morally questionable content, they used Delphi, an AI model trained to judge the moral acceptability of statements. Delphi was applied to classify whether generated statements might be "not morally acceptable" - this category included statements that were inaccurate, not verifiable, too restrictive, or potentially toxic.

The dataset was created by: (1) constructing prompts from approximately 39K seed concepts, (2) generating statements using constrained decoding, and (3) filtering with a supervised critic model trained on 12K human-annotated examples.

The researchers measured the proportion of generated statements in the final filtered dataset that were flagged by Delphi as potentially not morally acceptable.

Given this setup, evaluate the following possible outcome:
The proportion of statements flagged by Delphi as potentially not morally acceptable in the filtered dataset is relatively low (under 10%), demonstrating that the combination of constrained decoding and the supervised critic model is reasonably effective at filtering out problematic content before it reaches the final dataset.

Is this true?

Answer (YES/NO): YES